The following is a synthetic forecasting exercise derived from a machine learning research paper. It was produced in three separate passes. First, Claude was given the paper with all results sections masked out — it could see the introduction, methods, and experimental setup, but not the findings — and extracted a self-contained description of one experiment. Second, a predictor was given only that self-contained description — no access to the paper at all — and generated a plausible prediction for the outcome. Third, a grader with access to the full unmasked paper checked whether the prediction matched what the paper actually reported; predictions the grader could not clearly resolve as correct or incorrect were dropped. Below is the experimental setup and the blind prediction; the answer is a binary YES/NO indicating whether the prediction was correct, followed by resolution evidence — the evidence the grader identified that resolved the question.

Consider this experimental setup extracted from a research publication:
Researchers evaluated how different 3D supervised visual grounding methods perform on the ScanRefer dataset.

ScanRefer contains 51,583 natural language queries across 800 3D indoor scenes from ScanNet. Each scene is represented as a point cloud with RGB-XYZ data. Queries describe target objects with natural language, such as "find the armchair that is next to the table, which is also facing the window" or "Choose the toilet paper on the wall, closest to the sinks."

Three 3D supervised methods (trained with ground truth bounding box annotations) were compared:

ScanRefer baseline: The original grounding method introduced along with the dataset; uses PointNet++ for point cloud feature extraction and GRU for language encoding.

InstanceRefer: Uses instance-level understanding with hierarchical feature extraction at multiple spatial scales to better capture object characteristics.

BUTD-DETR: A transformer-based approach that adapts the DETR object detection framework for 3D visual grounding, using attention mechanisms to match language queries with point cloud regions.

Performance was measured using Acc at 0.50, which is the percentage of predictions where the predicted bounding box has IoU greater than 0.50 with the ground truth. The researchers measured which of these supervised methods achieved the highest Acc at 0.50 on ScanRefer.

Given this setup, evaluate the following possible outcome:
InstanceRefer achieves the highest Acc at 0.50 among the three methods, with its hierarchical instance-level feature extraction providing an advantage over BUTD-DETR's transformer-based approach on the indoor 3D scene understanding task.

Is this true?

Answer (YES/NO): NO